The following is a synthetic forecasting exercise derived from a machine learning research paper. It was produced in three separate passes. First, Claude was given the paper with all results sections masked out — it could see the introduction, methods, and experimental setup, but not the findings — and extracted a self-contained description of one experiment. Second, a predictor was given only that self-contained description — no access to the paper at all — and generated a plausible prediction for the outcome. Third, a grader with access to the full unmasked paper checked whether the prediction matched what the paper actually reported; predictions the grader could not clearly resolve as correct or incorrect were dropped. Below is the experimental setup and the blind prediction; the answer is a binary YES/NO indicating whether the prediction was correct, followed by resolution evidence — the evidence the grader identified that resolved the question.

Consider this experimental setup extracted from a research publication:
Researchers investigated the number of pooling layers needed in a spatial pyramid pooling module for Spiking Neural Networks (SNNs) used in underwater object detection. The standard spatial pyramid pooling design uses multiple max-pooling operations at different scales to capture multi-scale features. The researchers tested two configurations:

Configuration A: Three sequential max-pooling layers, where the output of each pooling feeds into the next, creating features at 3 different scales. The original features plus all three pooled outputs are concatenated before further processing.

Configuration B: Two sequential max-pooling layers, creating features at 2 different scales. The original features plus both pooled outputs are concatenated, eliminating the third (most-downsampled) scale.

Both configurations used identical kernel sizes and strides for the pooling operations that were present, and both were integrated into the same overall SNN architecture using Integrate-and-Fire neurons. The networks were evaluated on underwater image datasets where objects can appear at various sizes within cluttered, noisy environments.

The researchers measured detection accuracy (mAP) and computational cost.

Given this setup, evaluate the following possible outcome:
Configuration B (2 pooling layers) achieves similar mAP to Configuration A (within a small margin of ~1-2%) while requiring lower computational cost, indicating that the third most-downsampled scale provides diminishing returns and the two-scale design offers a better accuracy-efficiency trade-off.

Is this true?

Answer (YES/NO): YES